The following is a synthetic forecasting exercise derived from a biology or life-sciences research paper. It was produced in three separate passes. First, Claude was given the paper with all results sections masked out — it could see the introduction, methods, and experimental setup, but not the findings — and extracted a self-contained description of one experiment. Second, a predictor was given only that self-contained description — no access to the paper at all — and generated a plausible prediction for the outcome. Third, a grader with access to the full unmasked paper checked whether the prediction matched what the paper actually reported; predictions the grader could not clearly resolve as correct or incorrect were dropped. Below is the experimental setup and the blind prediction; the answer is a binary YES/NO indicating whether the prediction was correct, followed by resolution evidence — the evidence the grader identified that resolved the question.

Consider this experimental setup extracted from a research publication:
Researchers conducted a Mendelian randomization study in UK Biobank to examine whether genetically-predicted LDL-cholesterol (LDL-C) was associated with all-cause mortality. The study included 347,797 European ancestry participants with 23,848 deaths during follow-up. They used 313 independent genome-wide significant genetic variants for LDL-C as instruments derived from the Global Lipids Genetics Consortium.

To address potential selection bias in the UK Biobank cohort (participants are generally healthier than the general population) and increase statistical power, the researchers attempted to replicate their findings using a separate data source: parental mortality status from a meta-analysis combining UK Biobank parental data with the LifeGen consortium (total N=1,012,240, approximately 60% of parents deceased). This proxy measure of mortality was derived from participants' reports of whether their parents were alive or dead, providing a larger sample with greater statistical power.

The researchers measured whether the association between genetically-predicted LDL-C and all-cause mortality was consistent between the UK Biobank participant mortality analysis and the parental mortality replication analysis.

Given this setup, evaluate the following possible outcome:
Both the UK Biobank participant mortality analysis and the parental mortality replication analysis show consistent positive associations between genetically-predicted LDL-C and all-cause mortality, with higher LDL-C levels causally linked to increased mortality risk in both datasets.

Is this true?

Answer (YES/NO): YES